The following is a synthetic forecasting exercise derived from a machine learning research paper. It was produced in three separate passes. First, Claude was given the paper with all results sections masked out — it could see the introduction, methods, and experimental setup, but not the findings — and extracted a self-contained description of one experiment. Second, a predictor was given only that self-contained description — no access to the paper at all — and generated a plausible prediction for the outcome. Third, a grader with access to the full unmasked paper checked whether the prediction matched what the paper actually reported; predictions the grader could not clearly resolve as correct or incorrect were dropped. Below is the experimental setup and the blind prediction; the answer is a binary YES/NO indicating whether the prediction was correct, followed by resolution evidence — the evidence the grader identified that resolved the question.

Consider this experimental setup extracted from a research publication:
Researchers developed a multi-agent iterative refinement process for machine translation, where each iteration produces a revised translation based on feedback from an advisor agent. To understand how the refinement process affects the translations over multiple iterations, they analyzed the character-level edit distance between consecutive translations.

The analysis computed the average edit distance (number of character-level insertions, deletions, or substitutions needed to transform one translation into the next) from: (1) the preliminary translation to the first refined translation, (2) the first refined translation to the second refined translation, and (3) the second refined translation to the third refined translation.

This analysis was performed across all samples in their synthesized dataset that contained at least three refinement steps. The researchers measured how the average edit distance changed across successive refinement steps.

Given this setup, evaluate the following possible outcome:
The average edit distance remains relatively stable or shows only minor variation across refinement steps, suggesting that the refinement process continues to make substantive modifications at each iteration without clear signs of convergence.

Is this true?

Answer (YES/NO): NO